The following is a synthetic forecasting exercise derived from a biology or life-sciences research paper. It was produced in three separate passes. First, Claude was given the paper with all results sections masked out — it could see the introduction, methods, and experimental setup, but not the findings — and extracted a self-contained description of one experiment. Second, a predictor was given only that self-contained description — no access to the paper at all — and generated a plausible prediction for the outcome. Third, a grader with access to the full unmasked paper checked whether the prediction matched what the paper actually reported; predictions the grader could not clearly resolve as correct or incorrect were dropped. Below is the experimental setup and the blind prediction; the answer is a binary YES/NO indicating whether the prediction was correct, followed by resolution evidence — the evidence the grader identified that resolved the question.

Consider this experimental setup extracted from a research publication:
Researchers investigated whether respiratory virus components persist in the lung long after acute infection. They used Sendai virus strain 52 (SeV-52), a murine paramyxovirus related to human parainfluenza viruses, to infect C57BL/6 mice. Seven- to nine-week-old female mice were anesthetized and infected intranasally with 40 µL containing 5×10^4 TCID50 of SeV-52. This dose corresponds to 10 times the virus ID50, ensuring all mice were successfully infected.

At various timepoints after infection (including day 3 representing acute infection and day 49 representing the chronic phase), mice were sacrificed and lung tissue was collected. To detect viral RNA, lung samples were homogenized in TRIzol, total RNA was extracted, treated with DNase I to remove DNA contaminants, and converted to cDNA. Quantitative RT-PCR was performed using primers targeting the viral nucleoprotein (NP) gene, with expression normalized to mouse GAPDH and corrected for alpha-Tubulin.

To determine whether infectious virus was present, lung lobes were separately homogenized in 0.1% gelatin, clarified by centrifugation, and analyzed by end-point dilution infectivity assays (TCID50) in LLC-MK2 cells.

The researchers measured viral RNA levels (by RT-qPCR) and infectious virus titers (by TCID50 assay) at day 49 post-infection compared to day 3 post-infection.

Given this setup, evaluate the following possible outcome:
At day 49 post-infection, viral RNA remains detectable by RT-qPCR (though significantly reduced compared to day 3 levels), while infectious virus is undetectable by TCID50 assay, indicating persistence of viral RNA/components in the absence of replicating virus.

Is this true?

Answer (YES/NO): YES